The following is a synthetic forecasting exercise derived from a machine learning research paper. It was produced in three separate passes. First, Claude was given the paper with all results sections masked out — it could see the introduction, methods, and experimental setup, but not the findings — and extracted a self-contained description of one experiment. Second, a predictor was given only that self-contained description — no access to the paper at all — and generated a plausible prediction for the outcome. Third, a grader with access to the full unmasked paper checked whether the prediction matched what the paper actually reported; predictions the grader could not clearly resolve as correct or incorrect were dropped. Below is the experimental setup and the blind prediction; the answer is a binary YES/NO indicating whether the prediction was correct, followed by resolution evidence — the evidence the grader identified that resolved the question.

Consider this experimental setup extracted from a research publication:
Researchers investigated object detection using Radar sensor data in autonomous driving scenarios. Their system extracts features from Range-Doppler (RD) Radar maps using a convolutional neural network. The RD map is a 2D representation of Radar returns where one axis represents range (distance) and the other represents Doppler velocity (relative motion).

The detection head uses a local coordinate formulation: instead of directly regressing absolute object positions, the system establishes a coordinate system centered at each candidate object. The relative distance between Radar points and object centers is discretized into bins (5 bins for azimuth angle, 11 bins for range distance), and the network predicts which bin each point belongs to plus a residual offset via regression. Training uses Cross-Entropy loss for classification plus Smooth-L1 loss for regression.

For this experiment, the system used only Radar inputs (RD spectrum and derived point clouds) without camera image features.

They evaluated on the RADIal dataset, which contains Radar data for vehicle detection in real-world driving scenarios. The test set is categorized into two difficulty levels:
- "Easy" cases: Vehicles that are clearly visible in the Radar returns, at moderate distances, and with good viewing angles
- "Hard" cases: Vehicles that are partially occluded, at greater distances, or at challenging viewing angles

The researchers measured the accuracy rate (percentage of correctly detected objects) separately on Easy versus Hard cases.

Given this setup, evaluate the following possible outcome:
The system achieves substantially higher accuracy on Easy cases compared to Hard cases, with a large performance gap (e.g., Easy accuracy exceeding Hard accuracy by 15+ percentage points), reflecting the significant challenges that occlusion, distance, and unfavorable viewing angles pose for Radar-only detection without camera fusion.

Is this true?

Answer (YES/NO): NO